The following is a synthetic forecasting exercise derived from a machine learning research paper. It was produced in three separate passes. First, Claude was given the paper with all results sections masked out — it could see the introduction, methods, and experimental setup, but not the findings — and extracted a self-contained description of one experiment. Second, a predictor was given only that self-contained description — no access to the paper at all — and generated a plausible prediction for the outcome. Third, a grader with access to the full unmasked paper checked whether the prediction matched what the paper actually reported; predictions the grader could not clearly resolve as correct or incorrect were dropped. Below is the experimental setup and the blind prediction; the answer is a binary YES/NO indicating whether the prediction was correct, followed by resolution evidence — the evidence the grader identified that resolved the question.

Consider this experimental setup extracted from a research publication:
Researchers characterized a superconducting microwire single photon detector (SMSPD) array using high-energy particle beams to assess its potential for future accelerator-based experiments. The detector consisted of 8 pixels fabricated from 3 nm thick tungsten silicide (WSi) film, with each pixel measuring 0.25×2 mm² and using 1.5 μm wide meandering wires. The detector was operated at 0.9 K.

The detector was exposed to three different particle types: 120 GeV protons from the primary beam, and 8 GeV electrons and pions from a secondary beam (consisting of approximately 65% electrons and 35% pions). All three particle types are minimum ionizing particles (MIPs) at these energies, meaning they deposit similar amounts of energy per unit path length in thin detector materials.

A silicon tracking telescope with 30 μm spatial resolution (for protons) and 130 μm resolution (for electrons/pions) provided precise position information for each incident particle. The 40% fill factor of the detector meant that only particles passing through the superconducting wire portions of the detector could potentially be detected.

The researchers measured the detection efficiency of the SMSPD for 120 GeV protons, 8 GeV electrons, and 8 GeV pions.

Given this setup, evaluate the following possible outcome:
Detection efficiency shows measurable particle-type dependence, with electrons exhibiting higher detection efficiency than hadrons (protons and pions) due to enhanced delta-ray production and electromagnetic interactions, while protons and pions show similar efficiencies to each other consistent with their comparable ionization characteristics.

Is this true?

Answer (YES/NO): NO